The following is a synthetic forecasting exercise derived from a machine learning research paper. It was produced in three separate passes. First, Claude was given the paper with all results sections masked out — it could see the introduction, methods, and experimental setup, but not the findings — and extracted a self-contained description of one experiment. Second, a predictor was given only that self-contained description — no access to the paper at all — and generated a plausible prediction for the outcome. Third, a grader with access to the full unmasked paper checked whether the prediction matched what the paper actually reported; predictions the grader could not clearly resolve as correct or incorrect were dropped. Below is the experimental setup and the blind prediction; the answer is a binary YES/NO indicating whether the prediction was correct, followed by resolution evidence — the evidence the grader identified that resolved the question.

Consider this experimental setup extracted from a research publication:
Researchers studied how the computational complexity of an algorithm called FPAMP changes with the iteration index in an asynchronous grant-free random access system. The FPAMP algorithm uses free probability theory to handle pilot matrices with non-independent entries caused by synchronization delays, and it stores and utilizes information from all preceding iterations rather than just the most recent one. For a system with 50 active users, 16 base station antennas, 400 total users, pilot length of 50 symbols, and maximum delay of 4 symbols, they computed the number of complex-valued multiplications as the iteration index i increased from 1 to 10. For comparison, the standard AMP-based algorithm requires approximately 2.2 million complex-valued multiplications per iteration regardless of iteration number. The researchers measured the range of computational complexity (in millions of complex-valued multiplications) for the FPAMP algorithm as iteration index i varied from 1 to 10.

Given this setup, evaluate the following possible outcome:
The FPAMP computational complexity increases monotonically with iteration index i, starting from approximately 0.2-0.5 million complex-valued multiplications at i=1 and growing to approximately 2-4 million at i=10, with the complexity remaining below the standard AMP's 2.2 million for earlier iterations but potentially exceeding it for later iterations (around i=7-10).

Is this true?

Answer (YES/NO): NO